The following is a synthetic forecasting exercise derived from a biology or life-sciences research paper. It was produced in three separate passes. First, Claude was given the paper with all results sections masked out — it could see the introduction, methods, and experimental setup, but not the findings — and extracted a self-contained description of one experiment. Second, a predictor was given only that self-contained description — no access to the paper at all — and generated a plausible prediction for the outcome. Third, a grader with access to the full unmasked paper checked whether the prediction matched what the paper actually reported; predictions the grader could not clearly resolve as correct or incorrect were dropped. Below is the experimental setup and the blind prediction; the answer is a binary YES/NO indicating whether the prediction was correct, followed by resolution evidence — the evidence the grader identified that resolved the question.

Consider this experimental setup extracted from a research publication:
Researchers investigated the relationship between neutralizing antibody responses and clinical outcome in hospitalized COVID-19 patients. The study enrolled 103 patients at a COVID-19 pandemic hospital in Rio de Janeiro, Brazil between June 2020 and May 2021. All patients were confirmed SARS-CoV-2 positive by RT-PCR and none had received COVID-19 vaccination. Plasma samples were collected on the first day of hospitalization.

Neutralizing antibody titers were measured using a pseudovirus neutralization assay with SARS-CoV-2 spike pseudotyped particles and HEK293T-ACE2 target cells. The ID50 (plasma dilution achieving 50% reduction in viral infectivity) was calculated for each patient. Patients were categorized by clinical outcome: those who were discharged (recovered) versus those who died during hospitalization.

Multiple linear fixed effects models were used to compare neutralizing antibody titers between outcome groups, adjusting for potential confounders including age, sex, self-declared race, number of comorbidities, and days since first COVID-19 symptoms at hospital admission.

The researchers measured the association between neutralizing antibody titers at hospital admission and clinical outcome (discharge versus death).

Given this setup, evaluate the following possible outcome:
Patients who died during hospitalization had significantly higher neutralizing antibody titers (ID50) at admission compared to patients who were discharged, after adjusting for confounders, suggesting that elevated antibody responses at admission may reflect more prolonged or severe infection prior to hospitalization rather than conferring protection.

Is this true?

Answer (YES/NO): NO